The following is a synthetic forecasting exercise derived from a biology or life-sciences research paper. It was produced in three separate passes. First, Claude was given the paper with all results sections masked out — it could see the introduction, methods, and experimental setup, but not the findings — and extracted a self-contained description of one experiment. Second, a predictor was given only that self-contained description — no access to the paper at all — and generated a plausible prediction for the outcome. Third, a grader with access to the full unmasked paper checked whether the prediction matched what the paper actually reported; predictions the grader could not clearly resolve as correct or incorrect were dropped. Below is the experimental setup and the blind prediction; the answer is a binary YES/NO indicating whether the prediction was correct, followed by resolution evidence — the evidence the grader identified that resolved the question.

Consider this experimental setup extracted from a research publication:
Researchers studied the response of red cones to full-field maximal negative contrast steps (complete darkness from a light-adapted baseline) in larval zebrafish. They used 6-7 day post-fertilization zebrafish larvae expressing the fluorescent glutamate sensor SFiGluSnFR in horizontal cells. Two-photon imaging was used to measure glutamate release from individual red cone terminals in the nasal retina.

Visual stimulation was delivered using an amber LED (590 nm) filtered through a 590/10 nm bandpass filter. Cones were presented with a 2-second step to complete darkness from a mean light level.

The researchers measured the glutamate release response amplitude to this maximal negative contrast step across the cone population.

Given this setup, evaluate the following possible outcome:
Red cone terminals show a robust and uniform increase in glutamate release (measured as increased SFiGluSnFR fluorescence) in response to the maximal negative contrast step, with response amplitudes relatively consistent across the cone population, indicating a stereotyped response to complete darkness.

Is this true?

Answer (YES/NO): NO